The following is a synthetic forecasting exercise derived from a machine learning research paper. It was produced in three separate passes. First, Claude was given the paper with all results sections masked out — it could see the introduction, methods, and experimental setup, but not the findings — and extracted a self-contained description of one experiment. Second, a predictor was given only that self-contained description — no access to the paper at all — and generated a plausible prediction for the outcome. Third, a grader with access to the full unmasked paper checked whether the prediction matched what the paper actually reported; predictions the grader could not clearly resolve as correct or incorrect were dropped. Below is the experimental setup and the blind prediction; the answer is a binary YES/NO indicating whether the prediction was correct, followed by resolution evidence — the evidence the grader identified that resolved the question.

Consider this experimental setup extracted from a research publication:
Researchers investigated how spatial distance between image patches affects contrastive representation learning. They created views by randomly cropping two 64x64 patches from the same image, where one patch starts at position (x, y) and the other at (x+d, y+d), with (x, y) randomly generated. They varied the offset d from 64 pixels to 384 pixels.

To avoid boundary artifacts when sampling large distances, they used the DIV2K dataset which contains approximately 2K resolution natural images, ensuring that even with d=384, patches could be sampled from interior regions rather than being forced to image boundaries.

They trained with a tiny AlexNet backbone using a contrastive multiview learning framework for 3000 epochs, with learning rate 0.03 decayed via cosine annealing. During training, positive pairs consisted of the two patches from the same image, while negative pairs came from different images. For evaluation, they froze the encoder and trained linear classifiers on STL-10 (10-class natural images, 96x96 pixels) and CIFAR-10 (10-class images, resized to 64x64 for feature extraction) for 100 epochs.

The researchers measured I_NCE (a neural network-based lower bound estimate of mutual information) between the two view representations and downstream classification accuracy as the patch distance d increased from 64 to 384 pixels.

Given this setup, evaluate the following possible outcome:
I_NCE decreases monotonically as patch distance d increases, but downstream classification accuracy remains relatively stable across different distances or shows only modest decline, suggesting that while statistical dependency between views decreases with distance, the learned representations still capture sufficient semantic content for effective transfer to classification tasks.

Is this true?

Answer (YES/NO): NO